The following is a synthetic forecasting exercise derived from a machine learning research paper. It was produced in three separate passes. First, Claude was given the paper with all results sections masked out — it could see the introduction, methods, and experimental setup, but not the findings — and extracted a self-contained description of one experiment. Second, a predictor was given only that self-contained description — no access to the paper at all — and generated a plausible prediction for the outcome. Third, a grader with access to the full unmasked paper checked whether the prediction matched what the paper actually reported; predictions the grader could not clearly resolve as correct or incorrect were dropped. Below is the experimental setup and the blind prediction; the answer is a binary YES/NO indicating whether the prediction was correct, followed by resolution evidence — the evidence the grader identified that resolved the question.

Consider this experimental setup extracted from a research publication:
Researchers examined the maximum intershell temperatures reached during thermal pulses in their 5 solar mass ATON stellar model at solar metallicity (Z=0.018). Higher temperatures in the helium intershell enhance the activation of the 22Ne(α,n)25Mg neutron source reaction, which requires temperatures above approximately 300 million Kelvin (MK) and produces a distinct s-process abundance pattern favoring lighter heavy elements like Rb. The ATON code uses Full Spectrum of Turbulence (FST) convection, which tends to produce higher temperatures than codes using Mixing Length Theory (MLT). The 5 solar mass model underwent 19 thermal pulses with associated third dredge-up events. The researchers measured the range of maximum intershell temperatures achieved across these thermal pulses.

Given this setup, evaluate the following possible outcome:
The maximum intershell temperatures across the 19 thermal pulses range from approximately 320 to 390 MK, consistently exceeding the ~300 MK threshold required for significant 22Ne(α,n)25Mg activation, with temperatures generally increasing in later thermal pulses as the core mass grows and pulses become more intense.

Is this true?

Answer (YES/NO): NO